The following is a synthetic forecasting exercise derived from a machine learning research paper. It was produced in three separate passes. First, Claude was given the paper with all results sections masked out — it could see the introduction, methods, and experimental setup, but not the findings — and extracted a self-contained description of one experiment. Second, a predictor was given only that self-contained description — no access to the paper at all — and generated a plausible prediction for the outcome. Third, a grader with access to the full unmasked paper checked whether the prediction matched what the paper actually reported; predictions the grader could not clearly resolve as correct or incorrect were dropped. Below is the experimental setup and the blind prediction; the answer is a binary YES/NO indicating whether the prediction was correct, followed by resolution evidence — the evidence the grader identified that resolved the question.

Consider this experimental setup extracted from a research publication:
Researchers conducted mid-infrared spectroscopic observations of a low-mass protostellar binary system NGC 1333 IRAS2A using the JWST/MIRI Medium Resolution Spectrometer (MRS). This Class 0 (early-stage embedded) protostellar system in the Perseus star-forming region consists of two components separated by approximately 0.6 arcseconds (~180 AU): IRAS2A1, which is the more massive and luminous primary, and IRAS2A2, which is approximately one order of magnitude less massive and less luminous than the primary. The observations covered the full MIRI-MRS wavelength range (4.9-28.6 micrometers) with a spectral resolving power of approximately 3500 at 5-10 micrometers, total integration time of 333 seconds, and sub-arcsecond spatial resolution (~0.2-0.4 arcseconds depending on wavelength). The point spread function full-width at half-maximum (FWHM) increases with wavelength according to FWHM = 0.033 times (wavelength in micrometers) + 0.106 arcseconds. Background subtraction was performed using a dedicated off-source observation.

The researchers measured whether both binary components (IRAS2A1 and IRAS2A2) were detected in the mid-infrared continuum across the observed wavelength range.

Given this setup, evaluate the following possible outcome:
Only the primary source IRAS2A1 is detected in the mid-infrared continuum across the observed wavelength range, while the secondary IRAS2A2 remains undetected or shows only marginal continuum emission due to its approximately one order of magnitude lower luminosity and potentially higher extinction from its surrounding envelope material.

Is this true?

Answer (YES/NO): YES